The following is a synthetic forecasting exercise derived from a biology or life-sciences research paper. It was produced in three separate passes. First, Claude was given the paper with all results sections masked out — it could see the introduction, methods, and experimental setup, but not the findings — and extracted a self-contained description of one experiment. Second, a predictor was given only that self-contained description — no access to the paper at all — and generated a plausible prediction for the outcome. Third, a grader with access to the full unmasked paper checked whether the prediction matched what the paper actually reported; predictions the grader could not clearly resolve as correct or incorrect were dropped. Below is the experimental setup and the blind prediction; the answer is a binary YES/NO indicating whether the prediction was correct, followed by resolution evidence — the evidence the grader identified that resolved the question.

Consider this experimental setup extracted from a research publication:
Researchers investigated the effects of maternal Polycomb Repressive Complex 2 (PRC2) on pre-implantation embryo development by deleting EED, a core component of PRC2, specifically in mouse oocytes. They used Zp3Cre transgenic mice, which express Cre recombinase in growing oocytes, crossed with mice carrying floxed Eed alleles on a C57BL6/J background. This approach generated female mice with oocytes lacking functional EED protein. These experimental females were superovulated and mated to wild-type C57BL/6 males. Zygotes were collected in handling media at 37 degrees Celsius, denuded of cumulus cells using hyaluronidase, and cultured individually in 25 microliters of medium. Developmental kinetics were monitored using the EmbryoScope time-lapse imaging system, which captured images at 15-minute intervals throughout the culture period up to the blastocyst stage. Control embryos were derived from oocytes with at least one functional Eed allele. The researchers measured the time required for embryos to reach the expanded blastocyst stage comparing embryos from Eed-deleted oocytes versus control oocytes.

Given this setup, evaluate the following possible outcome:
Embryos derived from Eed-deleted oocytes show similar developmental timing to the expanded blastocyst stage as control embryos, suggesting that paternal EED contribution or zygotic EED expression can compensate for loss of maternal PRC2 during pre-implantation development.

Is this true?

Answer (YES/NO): NO